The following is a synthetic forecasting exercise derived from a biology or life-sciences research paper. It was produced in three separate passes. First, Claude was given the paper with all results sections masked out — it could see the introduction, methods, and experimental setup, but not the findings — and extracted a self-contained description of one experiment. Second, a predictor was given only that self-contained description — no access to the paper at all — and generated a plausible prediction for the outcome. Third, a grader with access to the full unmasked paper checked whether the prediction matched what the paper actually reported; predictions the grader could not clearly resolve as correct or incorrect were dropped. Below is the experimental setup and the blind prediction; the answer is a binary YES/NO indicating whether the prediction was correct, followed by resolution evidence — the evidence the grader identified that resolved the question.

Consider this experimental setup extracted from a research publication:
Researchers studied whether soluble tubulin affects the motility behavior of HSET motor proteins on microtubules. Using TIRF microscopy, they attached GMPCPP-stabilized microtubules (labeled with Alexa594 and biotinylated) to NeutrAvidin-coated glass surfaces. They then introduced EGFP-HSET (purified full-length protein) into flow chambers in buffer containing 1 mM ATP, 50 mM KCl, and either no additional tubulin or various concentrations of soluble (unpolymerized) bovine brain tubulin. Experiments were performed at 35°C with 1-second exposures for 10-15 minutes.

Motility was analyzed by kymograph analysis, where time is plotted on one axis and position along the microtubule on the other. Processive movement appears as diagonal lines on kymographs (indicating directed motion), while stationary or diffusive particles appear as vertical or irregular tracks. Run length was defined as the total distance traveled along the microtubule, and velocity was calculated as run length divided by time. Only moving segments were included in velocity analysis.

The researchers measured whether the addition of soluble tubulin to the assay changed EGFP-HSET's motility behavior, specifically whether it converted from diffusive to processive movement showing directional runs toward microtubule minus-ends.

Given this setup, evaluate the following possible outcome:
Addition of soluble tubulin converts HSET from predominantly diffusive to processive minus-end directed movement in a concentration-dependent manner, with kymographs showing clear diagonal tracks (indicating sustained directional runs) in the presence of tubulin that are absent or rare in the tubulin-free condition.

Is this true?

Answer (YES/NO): YES